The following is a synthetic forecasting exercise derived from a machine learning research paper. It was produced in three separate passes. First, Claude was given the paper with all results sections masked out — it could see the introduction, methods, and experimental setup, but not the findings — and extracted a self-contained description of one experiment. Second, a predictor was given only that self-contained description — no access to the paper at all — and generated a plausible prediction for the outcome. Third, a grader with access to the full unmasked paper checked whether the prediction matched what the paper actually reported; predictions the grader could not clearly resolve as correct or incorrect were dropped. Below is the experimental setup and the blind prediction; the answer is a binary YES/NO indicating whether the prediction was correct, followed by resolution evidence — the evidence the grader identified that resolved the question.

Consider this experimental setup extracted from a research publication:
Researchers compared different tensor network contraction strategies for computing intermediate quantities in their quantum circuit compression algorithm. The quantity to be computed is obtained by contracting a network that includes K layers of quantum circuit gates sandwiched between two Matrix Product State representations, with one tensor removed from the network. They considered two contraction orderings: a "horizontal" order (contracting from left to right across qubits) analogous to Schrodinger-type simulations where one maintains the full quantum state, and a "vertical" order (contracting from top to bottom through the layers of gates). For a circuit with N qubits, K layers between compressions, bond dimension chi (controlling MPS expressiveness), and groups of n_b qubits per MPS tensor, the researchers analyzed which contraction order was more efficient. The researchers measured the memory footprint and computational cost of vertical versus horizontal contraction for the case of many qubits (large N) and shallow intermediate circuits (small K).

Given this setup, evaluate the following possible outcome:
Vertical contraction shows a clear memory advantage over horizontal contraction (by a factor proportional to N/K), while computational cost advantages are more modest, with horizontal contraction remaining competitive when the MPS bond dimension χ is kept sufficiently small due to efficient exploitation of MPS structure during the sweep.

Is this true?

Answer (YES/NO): NO